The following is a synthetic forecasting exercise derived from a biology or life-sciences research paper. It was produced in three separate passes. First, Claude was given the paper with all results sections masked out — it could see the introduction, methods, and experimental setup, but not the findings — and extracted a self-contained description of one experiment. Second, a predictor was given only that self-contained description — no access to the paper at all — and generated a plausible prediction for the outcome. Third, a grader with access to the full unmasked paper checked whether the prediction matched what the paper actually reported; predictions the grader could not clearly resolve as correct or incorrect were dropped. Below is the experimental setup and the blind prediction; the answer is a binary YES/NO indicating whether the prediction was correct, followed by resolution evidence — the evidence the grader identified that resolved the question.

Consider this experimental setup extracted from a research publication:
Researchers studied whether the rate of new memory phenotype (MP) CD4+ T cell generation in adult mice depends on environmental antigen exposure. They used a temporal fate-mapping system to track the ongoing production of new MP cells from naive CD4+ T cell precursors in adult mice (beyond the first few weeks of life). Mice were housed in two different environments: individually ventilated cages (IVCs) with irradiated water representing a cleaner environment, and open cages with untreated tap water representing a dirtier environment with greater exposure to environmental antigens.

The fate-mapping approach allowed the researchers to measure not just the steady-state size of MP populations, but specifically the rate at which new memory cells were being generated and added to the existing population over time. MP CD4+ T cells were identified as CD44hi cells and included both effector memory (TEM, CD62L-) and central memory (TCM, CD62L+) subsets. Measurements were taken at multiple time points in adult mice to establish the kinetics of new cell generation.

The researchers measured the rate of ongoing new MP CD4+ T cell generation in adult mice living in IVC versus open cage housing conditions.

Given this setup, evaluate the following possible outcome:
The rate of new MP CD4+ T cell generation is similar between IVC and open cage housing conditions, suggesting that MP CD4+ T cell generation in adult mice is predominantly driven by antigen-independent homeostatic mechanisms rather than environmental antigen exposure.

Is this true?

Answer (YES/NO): NO